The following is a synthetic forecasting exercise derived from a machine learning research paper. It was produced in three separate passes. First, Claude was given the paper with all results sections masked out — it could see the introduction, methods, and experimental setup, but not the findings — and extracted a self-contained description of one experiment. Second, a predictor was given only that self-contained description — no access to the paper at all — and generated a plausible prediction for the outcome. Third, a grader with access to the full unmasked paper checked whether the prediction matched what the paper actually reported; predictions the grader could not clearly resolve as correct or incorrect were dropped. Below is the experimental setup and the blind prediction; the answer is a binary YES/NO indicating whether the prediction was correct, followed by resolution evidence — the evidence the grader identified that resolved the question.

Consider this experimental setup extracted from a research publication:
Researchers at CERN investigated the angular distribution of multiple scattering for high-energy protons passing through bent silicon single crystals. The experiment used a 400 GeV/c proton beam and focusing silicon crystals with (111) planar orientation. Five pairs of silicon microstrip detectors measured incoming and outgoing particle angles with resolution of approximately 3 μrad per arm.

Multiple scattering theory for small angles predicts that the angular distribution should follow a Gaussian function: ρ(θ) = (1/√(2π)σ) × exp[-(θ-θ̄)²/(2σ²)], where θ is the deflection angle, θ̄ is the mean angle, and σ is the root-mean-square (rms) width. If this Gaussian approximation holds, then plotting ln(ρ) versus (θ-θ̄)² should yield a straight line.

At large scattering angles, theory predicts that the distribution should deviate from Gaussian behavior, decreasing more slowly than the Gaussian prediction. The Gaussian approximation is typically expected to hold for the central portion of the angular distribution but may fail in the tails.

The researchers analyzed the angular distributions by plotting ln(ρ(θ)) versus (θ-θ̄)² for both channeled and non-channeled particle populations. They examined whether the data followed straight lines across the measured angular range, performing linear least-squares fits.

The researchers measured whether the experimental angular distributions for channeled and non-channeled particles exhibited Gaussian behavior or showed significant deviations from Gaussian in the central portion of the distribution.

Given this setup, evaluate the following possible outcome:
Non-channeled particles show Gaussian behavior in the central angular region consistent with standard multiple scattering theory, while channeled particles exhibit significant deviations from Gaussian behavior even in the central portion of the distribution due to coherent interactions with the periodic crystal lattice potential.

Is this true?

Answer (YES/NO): NO